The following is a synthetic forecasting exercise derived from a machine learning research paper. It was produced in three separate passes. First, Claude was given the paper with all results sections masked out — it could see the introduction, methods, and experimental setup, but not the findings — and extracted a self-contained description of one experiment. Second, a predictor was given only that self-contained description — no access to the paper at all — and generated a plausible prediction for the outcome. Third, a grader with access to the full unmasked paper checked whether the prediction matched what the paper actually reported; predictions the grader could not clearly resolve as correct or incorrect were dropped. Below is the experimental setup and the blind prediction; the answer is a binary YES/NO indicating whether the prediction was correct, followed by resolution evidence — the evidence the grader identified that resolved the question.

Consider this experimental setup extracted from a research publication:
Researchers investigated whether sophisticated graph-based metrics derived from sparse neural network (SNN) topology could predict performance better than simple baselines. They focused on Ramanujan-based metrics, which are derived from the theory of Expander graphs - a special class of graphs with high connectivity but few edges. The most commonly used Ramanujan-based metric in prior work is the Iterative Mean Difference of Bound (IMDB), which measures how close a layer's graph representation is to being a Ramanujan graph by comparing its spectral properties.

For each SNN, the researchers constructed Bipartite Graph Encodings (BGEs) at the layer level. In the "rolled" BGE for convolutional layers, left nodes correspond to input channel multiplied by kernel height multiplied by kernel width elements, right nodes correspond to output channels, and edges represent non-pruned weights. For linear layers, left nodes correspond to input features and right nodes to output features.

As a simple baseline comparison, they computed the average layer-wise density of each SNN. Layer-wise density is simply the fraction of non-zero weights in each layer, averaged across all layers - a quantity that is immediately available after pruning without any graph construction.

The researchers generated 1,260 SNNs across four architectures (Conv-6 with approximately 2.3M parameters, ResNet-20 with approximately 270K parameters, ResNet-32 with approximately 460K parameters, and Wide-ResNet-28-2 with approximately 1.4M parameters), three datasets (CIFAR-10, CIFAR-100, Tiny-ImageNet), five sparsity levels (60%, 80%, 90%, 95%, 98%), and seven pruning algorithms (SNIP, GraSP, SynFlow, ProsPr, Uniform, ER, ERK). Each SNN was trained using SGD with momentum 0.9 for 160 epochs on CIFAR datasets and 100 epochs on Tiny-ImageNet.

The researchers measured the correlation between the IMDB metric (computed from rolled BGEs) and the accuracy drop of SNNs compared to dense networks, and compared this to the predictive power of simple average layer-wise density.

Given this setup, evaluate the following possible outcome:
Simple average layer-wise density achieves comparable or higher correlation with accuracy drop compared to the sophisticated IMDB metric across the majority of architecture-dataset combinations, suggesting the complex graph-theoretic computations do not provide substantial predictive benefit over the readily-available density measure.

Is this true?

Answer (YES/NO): YES